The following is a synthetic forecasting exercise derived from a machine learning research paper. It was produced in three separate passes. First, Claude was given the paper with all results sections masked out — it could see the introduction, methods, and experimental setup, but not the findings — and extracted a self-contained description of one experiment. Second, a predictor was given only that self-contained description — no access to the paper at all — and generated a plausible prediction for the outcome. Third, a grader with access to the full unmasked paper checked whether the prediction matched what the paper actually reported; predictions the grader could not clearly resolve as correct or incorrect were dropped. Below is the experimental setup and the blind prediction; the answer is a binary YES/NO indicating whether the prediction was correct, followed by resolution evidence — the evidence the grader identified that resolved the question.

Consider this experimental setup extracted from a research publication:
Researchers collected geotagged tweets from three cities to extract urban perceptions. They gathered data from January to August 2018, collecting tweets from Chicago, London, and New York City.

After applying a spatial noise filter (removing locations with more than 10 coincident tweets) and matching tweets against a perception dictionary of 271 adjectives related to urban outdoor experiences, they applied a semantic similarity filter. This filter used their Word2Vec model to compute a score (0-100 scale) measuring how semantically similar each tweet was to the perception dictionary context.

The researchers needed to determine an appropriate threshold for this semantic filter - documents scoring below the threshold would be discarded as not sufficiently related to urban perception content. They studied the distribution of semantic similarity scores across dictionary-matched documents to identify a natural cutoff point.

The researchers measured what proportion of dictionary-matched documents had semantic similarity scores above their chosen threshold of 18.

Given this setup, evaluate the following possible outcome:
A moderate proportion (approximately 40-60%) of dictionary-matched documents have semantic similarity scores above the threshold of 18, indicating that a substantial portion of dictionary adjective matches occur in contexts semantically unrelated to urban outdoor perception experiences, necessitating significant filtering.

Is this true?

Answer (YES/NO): NO